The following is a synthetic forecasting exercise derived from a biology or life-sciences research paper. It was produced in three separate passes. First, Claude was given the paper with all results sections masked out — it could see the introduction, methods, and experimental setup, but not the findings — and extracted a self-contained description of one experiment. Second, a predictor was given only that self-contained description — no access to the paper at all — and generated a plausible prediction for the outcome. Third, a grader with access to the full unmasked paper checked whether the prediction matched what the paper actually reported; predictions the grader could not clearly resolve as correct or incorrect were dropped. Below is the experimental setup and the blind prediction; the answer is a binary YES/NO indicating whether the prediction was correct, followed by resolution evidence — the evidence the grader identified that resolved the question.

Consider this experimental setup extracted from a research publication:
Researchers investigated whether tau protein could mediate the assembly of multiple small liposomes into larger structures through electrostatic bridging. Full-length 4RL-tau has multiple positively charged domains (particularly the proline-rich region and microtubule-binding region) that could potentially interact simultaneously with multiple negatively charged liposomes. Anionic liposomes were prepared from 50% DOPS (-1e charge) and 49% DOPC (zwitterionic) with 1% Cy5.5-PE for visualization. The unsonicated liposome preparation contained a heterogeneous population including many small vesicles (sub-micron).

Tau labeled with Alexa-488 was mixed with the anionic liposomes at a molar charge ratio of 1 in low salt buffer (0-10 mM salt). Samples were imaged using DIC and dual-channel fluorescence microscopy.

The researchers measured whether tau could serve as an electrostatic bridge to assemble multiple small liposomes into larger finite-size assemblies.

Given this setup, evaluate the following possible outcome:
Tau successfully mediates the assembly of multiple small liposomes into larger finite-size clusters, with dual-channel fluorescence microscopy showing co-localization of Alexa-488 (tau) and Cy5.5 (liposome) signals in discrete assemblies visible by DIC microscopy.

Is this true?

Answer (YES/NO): YES